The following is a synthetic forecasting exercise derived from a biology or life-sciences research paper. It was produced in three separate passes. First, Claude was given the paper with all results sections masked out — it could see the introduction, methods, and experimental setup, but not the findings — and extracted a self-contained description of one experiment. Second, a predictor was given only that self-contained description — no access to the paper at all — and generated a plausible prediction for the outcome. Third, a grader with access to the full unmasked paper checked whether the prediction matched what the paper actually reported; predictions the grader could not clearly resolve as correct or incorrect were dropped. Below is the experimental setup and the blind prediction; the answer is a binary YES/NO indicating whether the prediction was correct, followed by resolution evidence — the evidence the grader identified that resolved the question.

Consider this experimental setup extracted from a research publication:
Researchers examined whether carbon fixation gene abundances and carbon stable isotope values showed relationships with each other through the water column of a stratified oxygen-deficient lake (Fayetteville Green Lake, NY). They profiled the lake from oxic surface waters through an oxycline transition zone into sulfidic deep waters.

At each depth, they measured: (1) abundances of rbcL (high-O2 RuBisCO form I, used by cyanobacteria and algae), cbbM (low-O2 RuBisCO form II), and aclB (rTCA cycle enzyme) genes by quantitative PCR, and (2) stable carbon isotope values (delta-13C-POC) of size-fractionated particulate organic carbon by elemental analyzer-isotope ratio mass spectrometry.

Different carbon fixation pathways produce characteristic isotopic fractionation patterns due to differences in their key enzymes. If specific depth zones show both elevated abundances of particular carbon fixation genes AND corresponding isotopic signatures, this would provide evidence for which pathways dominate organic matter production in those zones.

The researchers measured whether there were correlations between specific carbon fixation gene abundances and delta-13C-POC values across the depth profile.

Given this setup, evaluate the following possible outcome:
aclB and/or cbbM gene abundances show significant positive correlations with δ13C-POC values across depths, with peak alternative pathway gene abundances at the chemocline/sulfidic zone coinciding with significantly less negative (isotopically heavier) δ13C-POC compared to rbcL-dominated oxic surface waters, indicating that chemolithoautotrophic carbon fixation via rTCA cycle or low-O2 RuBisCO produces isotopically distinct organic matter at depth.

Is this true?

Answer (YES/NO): NO